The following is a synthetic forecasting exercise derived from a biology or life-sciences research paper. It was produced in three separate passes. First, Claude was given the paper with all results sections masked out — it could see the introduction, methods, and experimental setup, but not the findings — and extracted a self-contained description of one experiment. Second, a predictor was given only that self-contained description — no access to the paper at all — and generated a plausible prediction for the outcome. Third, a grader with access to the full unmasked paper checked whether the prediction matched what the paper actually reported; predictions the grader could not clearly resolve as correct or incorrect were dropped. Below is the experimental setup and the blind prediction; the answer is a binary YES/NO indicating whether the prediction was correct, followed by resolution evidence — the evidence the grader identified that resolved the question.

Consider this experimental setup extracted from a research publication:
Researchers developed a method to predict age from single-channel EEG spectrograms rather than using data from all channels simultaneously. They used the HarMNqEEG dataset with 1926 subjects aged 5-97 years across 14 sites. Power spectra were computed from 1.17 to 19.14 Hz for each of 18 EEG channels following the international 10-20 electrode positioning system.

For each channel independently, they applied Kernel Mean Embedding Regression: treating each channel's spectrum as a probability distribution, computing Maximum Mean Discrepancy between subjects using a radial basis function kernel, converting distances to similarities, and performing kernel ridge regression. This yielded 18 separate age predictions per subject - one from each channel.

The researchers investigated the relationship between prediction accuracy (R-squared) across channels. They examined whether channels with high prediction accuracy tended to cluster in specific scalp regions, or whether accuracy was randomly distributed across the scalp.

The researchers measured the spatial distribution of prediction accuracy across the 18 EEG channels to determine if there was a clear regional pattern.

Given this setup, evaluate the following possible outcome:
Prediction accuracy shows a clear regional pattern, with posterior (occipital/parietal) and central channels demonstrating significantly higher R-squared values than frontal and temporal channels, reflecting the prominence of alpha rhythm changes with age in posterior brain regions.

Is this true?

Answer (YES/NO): NO